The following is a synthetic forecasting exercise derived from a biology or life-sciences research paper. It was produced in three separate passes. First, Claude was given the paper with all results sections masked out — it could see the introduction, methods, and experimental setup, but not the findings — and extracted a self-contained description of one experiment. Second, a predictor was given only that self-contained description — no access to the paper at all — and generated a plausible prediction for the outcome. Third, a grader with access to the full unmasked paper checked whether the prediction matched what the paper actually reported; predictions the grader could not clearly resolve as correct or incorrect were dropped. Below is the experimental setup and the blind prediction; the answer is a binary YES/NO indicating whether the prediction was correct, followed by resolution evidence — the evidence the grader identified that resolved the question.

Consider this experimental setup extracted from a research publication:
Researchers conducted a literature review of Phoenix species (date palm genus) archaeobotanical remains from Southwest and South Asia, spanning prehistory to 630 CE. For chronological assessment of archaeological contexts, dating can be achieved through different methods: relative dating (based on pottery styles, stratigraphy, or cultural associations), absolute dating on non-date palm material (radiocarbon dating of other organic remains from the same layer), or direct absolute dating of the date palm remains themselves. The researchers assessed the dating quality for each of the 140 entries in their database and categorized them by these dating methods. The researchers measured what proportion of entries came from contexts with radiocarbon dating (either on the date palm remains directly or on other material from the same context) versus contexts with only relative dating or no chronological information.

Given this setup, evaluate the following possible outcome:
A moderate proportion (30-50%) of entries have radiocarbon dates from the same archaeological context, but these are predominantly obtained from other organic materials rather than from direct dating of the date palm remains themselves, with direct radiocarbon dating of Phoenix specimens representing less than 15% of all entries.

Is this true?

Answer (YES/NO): NO